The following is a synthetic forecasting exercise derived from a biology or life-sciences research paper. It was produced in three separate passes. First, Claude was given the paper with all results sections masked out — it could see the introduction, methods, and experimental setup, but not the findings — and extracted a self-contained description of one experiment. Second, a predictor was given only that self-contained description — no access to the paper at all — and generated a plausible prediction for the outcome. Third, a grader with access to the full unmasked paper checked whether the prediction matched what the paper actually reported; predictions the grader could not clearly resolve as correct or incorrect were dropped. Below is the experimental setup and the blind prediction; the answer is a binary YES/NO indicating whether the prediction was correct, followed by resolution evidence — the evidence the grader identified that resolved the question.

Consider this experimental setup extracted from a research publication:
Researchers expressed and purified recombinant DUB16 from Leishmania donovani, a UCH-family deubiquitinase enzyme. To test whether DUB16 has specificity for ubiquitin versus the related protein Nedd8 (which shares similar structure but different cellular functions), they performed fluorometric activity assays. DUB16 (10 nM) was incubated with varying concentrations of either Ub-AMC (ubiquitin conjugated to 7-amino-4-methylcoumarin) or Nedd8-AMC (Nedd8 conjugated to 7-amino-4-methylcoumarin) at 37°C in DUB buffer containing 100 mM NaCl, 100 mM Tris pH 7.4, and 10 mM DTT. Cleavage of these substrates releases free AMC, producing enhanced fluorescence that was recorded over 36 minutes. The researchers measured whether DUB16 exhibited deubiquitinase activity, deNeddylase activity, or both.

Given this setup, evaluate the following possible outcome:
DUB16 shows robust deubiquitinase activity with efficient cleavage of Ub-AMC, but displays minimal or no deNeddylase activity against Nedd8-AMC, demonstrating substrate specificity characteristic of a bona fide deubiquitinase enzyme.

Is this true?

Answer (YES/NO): NO